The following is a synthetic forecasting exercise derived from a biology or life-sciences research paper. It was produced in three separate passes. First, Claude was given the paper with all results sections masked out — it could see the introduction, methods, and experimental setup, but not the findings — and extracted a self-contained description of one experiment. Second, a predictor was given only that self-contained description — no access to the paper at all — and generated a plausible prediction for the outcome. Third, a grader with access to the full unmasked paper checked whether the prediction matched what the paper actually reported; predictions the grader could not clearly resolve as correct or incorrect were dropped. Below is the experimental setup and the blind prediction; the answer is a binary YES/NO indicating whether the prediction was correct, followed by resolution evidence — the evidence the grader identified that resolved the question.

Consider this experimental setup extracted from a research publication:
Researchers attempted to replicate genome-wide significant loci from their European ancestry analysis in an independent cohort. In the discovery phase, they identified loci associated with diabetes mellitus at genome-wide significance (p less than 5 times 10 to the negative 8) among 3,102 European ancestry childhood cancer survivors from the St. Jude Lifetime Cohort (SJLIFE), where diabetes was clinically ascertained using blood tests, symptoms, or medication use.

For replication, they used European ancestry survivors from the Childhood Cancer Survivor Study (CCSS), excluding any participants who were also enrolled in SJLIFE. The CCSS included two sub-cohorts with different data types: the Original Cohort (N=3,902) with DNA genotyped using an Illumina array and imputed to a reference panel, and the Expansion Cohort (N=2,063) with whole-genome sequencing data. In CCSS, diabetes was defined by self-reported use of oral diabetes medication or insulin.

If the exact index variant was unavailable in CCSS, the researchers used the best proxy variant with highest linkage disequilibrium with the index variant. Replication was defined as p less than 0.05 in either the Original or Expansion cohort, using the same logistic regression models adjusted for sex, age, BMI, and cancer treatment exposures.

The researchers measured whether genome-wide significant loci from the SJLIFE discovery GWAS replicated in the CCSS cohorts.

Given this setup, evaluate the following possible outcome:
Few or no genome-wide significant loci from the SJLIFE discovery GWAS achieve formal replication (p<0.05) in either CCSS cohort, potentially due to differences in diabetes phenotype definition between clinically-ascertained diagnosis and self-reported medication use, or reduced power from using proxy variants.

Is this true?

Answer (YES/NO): NO